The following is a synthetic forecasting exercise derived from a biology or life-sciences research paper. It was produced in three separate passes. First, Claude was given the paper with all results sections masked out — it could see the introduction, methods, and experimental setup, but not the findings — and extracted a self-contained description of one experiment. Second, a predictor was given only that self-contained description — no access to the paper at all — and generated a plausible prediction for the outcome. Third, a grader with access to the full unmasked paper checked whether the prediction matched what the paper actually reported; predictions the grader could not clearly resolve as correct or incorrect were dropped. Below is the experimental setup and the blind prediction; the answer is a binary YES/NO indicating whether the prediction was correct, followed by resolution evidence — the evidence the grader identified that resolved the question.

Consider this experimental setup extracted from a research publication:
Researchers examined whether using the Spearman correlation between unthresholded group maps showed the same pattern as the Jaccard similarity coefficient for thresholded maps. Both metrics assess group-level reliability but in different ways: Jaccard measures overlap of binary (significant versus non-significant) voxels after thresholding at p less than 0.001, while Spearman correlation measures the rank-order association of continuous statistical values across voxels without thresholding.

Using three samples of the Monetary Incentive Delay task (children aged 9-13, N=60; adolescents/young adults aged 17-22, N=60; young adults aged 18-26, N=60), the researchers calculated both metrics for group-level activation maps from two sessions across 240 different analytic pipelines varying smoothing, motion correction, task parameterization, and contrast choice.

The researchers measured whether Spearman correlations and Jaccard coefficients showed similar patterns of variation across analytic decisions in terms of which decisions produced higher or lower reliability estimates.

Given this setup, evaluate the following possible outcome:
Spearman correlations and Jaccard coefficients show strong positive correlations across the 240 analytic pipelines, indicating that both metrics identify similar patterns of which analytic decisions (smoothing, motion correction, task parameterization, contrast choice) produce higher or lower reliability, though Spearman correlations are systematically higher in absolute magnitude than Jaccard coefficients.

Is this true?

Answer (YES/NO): NO